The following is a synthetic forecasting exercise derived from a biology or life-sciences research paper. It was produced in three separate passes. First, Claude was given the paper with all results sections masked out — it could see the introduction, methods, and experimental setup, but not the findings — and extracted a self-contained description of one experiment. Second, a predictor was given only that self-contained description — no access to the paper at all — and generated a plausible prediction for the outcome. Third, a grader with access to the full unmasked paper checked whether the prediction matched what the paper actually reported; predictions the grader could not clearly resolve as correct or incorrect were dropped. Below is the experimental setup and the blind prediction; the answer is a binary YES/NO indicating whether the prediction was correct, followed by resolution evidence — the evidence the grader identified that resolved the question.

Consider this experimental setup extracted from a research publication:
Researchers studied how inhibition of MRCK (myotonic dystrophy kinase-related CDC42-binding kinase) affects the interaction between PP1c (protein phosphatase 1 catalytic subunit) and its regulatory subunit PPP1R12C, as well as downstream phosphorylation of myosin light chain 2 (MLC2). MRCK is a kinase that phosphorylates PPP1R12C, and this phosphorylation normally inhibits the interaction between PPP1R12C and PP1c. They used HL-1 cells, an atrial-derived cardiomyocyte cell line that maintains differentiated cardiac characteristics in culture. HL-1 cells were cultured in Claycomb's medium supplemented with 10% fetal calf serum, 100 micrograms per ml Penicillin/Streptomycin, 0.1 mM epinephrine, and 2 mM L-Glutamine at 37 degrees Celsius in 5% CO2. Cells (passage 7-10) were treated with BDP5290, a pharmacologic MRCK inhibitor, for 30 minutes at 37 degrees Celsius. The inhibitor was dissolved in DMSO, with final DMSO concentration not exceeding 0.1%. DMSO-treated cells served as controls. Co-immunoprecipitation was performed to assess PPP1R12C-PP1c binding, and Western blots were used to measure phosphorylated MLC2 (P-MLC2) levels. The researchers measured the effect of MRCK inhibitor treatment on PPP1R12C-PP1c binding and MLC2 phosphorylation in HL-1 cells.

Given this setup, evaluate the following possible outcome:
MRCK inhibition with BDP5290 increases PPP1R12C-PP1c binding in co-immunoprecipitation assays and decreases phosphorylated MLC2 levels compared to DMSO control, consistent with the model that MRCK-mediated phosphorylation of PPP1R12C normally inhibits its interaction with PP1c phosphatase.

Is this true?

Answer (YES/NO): YES